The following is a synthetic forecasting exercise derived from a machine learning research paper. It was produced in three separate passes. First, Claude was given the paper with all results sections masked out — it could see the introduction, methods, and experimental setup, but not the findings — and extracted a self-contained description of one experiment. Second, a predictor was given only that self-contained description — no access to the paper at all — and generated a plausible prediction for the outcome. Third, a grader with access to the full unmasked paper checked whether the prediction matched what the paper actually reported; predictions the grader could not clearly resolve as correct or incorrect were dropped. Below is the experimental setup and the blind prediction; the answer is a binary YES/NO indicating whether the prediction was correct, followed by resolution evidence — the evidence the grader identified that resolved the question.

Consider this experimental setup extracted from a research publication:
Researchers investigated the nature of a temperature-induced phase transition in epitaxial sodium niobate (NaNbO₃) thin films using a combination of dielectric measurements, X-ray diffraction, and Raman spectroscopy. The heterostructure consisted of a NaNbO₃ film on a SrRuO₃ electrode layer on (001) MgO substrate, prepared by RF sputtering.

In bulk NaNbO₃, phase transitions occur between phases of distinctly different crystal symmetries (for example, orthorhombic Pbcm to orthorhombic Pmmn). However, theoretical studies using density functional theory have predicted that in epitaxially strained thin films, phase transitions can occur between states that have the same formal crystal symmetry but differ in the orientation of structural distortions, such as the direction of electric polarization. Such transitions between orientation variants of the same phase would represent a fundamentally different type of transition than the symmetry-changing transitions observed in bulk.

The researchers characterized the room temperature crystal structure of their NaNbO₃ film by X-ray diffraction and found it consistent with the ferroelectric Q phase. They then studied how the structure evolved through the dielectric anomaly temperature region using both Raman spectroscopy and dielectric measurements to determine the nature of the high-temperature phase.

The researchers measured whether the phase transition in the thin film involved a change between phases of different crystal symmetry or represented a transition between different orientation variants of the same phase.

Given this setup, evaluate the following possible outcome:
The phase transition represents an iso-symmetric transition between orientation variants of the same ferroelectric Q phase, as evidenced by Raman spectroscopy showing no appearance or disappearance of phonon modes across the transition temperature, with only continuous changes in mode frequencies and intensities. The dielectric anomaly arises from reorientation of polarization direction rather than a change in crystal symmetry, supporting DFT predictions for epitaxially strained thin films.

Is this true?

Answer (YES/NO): NO